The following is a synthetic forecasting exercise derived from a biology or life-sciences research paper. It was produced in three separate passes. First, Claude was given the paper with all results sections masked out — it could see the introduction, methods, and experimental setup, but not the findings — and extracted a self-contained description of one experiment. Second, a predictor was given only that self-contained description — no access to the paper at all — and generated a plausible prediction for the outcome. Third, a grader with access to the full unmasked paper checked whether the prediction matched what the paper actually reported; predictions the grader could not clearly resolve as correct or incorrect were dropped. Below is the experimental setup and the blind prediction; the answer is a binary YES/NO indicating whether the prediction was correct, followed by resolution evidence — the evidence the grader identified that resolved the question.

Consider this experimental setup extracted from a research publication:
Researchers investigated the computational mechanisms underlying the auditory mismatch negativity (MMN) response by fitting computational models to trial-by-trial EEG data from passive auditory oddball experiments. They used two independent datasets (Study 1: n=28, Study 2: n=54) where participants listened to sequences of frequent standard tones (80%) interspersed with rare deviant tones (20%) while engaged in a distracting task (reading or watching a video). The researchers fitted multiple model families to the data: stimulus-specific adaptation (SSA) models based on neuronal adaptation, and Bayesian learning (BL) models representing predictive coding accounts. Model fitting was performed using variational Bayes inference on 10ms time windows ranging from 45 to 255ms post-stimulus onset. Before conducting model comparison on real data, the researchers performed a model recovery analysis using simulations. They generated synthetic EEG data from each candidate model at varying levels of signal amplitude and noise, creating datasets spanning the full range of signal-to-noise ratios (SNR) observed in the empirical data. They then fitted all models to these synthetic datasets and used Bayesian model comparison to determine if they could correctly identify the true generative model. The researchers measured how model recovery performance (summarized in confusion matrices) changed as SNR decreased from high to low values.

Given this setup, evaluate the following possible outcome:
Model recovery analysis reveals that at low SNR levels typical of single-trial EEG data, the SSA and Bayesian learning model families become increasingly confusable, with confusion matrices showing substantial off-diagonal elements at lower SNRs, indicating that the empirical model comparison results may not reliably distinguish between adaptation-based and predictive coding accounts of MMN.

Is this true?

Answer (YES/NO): NO